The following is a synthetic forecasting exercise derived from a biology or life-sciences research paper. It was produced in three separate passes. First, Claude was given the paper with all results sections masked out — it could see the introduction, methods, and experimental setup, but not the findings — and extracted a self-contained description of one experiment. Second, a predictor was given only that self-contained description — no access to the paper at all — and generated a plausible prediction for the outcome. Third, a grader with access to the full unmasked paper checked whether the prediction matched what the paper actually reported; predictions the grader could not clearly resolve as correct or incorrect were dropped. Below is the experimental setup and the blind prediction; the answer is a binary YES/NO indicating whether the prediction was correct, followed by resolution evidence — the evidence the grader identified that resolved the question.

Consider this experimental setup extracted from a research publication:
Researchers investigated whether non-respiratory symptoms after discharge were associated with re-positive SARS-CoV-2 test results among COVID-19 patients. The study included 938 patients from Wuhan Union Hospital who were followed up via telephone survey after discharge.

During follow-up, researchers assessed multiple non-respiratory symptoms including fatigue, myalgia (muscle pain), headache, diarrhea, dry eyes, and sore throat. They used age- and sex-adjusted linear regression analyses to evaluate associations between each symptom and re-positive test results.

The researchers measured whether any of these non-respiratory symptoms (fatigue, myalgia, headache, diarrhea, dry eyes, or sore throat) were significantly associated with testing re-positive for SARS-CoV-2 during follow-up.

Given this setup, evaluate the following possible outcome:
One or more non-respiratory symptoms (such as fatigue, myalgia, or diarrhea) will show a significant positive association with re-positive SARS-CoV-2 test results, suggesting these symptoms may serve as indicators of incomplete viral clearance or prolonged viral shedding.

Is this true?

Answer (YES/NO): YES